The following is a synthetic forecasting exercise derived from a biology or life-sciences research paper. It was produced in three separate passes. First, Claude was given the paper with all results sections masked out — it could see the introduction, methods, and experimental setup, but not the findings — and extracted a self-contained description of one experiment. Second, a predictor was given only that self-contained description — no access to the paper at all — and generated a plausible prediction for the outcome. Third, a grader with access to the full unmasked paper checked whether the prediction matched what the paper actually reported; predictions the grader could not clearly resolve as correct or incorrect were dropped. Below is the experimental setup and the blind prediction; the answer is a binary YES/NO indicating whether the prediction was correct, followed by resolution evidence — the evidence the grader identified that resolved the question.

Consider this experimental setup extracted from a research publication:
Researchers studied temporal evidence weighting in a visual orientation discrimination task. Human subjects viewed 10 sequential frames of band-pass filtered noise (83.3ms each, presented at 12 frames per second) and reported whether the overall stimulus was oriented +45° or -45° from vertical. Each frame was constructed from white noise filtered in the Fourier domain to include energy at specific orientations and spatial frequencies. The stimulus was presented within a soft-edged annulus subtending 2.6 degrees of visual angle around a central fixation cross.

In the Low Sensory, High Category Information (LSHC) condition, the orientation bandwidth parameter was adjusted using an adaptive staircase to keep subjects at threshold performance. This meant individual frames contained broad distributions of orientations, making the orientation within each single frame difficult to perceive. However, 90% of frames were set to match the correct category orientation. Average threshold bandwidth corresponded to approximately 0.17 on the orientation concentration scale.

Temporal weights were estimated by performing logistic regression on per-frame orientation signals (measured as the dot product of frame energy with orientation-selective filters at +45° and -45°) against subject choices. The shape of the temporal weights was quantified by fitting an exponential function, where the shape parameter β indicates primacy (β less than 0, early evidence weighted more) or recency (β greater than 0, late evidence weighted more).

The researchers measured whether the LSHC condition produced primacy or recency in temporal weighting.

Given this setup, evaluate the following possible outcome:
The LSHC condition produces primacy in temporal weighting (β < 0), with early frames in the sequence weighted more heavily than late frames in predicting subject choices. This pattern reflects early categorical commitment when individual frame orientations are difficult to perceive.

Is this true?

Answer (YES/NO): YES